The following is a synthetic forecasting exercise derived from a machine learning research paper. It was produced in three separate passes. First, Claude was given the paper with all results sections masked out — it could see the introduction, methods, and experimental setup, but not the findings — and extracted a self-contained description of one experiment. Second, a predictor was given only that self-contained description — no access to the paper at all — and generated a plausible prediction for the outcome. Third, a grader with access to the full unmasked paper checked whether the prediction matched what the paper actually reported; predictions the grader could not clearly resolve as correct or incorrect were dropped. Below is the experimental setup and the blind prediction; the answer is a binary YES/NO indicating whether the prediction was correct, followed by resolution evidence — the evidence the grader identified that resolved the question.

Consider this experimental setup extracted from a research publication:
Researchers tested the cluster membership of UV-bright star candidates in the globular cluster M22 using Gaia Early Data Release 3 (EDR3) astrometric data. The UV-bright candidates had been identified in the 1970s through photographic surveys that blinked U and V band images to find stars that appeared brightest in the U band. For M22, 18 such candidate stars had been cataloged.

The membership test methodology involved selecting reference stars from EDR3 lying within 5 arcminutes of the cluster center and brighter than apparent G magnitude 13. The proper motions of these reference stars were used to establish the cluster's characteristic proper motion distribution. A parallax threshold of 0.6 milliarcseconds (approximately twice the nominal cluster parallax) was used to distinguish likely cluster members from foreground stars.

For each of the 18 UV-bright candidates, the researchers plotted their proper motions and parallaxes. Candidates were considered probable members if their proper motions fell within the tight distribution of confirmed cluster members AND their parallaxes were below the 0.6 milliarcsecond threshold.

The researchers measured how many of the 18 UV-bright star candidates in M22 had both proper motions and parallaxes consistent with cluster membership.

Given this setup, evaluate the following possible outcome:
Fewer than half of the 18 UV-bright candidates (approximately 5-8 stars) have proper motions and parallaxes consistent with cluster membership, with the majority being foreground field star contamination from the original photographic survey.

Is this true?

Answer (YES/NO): NO